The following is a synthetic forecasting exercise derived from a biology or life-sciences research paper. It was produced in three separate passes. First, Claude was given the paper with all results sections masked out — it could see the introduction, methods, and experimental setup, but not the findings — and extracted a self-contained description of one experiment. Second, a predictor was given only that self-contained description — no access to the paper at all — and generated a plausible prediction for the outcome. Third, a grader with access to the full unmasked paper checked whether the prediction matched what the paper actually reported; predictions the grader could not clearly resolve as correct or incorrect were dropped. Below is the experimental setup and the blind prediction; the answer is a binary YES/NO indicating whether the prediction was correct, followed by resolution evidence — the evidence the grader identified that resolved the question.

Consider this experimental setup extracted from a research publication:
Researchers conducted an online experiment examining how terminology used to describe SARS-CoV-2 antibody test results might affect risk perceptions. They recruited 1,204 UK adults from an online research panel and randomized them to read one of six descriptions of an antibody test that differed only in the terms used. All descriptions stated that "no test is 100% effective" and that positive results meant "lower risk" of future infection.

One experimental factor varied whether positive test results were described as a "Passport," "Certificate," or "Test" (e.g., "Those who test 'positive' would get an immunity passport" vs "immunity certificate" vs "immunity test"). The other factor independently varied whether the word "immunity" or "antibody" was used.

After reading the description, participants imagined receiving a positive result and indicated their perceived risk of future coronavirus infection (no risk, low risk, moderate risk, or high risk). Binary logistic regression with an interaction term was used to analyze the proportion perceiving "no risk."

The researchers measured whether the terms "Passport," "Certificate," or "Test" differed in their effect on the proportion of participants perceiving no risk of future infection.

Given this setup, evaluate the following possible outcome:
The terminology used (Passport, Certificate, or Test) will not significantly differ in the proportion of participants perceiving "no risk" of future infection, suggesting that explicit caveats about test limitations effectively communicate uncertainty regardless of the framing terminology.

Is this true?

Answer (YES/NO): YES